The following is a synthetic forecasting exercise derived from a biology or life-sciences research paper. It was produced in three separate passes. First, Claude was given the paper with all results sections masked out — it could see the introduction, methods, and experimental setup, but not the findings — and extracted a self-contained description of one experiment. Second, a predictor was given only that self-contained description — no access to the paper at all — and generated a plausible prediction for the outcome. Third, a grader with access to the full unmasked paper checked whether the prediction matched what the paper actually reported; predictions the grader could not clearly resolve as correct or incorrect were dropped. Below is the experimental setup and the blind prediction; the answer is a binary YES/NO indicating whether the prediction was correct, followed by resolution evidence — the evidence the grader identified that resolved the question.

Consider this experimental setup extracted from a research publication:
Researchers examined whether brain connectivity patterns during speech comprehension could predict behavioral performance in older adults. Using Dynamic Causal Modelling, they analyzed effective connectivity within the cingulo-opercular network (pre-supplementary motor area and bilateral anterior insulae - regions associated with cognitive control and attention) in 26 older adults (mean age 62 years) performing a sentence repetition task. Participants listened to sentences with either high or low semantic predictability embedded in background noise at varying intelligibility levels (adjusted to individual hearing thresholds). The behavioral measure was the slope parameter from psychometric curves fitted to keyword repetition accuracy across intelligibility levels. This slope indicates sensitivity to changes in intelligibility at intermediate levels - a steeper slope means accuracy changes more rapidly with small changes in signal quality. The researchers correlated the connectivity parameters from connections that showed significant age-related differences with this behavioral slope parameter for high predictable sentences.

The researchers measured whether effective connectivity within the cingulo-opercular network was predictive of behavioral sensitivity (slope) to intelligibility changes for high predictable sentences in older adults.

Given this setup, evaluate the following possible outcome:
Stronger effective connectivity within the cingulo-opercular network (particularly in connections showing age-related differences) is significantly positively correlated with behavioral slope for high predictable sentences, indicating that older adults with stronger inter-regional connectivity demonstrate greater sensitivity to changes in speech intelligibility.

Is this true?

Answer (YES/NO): NO